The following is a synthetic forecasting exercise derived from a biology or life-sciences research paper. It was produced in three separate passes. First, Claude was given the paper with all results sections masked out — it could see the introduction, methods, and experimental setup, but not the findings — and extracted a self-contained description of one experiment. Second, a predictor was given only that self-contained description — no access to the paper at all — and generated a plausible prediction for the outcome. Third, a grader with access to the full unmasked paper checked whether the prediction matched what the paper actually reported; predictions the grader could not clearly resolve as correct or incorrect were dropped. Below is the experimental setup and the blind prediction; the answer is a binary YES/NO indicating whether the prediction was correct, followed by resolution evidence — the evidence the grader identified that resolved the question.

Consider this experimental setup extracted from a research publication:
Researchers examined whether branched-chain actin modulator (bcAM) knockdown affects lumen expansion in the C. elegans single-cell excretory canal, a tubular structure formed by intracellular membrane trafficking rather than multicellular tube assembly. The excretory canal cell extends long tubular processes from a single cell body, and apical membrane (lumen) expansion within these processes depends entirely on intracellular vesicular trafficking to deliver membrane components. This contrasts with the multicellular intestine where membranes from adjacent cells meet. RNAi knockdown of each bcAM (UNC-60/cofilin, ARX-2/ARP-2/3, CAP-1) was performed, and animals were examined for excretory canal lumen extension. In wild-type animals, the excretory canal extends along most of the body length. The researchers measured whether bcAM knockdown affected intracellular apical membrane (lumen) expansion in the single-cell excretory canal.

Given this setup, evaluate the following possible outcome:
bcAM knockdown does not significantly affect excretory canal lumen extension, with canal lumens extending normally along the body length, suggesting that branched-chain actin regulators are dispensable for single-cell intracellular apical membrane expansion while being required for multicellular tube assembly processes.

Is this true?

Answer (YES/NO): NO